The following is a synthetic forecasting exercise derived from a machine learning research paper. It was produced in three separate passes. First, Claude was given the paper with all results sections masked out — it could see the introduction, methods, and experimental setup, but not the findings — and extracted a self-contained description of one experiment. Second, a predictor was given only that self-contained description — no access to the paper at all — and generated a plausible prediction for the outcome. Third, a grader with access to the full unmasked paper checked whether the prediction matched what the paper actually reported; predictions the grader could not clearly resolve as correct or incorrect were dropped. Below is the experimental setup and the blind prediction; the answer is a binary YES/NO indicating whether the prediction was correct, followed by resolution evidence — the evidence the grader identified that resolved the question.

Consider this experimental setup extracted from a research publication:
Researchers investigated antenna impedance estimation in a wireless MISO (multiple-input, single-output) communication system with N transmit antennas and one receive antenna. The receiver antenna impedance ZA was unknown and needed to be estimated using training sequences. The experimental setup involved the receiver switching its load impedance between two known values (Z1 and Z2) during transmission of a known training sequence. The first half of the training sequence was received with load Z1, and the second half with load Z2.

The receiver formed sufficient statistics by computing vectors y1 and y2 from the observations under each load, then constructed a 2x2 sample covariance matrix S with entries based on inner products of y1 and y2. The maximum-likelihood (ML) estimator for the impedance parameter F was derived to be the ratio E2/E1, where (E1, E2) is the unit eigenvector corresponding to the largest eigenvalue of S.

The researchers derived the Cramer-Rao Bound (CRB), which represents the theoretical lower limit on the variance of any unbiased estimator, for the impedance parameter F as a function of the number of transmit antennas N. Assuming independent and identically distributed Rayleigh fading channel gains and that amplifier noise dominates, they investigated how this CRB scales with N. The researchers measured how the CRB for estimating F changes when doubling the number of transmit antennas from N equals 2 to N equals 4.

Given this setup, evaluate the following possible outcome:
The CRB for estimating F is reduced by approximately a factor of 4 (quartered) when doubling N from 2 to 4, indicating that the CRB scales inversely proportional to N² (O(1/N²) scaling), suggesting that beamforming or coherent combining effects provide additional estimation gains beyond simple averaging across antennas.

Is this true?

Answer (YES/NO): NO